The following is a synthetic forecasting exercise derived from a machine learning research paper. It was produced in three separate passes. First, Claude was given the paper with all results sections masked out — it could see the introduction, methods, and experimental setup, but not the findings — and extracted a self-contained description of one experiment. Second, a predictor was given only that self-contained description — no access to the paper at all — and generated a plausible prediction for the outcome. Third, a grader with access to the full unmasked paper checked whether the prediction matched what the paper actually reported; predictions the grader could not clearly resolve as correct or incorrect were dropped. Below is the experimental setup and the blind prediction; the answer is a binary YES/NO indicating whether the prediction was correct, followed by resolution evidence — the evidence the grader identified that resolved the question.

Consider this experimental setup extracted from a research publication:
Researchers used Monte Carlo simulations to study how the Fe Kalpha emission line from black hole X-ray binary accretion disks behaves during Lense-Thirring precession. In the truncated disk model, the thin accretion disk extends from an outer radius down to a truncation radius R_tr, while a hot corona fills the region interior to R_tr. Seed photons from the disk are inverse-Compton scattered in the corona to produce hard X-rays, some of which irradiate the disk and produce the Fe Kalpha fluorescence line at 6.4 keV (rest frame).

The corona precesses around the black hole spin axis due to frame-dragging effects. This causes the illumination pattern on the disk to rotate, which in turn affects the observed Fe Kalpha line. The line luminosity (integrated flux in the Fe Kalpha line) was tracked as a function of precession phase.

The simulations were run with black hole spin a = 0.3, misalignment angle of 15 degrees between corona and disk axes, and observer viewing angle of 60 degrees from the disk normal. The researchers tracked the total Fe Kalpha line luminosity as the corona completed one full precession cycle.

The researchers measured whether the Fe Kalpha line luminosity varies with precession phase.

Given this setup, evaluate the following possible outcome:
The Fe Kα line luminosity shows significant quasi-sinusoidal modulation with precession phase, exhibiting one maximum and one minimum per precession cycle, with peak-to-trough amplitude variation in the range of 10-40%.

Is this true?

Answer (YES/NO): NO